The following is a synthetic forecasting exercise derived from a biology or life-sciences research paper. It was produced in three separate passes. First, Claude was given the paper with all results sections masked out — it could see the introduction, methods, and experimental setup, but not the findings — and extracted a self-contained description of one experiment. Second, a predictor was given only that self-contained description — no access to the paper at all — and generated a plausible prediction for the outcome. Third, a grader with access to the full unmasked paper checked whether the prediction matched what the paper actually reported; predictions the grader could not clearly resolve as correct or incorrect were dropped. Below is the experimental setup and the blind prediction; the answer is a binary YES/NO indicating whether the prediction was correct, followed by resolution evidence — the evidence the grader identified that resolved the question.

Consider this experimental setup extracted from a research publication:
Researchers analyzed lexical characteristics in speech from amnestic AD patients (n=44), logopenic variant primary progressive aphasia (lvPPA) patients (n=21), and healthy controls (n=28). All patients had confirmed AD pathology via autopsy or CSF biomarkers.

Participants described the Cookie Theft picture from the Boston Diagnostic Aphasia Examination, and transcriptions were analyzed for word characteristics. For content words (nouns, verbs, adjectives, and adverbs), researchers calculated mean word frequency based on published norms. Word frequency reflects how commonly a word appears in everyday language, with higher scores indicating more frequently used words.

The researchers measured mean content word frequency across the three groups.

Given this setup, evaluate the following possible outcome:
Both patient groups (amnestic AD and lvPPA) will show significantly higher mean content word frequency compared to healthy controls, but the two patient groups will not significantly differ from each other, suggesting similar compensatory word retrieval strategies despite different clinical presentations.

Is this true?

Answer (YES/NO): YES